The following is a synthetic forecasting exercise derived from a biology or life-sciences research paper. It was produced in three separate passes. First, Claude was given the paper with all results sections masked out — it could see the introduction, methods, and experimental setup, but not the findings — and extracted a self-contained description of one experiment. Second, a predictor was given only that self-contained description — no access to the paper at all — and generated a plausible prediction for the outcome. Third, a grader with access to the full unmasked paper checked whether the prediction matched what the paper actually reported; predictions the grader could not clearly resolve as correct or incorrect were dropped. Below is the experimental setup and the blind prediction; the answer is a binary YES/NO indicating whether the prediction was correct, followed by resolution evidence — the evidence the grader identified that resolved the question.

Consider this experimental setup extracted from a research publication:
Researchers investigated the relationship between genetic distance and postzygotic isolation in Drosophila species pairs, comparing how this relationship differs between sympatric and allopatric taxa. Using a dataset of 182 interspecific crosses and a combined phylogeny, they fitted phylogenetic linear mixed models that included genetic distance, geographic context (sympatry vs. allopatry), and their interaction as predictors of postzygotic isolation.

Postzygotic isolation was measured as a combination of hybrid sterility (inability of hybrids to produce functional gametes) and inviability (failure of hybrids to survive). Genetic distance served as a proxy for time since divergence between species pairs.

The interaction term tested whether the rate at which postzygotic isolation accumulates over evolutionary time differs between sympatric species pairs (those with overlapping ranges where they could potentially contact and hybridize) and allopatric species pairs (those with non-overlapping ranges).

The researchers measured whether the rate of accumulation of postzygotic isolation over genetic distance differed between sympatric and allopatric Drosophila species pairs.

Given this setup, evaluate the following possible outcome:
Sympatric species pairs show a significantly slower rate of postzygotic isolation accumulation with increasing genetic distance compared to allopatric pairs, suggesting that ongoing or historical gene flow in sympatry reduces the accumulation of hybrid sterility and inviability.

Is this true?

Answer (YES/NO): NO